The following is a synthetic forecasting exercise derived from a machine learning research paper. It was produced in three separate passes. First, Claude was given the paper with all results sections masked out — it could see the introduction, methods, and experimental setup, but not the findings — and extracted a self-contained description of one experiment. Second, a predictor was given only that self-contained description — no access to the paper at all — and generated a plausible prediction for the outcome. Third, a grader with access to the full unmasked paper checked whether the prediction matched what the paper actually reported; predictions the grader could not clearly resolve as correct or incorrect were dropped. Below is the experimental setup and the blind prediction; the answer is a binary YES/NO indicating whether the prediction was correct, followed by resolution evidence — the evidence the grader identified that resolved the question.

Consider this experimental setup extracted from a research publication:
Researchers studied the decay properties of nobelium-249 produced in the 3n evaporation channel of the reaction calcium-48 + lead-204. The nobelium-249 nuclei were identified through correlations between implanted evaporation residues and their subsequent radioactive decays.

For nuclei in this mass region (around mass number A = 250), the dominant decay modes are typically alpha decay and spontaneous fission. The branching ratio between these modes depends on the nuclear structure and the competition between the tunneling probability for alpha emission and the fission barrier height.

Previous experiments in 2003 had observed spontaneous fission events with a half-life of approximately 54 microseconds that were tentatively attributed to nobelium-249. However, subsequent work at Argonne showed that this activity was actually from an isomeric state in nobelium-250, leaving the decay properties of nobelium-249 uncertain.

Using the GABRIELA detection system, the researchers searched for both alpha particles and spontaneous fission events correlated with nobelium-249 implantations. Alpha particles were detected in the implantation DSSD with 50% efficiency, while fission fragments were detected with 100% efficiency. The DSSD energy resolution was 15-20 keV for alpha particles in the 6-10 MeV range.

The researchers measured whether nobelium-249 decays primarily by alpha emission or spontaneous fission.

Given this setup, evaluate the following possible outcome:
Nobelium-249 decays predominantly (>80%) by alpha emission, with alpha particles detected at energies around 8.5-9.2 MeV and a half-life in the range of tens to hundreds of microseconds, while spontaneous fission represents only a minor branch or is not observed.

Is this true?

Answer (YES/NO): NO